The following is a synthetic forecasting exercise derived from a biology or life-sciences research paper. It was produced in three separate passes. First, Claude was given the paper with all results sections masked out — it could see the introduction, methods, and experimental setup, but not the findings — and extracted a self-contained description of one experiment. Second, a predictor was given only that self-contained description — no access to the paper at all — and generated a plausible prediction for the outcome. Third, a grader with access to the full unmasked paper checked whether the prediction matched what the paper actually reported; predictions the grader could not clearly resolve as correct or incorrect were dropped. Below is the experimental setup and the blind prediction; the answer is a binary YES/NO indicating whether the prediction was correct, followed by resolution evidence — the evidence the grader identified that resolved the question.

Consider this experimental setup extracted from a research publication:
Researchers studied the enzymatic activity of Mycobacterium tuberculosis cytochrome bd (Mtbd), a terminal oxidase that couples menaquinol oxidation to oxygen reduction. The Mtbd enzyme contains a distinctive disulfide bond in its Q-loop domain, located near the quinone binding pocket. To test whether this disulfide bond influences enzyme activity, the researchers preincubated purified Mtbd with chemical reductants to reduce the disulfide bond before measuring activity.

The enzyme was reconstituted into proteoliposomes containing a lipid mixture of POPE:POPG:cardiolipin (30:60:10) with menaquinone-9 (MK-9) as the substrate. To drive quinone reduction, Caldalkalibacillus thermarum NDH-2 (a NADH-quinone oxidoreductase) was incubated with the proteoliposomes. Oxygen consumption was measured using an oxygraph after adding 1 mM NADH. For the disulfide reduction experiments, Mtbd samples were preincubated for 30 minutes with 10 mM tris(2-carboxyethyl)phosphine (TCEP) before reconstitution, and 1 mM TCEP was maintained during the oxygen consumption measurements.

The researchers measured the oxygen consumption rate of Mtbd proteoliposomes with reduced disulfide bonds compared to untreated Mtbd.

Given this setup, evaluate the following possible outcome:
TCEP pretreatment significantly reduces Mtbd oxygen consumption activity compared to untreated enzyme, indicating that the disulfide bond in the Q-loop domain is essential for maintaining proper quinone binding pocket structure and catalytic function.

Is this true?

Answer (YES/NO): NO